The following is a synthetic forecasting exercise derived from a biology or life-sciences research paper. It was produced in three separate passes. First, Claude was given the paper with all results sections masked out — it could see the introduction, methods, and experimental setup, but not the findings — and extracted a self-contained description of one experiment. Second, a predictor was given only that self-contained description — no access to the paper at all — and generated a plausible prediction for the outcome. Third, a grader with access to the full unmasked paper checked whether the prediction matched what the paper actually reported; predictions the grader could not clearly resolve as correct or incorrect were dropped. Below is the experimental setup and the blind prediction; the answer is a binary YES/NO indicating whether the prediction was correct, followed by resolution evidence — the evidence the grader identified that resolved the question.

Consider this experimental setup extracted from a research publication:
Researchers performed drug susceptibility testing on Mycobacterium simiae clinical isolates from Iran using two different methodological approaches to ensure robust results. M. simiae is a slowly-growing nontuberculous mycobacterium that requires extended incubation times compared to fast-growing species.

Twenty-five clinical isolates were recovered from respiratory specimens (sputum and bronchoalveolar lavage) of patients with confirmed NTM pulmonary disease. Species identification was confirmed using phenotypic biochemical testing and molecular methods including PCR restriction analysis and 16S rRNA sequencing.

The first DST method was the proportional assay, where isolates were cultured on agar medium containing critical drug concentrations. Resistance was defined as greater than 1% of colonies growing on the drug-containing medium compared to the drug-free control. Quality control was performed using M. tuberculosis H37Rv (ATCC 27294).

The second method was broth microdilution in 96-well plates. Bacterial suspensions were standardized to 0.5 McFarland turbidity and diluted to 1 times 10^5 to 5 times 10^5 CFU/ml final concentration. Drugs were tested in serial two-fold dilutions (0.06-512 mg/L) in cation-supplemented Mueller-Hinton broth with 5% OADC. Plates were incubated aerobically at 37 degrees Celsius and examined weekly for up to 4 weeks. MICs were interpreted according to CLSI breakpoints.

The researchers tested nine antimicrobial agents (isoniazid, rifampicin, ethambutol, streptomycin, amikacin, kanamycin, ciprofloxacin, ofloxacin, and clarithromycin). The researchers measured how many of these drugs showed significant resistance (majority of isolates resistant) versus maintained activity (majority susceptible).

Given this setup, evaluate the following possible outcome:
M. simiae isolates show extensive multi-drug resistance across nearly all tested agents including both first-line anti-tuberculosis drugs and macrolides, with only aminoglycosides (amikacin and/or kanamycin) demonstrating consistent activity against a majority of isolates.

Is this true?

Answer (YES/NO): NO